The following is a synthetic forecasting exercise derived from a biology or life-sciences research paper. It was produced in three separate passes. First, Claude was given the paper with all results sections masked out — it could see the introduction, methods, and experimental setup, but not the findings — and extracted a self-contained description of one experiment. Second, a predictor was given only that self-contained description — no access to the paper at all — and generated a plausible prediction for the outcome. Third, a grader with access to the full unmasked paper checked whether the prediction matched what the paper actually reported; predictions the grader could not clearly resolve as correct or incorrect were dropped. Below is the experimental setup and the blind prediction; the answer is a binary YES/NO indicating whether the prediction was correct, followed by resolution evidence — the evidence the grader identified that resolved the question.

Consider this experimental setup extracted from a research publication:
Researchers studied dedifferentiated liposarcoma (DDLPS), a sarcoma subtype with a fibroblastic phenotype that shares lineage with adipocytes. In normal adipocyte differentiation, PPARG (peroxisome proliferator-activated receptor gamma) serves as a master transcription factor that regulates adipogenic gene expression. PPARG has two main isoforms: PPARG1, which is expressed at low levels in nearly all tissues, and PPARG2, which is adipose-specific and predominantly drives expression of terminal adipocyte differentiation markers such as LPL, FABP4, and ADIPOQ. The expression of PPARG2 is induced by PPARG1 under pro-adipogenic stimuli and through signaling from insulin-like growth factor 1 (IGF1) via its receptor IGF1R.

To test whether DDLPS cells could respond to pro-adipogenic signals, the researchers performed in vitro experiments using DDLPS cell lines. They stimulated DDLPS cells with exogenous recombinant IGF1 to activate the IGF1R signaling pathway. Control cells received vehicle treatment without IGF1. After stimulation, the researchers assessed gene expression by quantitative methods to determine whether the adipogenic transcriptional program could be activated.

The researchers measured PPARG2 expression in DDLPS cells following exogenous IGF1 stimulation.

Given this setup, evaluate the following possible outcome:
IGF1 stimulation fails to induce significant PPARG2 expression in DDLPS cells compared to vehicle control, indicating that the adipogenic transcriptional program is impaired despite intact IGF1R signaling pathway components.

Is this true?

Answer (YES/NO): YES